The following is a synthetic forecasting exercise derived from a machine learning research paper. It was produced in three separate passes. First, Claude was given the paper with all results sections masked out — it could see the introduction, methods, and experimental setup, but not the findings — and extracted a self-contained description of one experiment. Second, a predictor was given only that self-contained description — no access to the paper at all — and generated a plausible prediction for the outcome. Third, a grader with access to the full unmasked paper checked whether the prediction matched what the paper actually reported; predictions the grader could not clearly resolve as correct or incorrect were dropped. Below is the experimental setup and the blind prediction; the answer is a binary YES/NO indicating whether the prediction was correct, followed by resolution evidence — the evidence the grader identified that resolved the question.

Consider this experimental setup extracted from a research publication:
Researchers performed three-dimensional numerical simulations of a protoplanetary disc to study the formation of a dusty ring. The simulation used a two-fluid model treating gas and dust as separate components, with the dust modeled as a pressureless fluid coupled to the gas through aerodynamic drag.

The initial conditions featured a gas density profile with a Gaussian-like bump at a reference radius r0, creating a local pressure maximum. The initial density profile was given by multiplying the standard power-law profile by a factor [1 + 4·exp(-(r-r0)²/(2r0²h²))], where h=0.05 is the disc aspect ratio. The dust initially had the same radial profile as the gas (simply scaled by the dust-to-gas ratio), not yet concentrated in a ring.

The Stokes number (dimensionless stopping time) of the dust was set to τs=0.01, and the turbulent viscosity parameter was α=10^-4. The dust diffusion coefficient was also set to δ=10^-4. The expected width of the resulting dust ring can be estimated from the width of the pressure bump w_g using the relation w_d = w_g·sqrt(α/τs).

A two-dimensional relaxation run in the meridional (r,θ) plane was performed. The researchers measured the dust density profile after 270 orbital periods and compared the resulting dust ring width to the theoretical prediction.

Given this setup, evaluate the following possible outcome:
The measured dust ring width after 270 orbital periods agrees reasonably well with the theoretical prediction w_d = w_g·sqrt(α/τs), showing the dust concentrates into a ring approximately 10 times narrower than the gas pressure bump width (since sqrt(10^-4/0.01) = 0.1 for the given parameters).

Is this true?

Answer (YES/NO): YES